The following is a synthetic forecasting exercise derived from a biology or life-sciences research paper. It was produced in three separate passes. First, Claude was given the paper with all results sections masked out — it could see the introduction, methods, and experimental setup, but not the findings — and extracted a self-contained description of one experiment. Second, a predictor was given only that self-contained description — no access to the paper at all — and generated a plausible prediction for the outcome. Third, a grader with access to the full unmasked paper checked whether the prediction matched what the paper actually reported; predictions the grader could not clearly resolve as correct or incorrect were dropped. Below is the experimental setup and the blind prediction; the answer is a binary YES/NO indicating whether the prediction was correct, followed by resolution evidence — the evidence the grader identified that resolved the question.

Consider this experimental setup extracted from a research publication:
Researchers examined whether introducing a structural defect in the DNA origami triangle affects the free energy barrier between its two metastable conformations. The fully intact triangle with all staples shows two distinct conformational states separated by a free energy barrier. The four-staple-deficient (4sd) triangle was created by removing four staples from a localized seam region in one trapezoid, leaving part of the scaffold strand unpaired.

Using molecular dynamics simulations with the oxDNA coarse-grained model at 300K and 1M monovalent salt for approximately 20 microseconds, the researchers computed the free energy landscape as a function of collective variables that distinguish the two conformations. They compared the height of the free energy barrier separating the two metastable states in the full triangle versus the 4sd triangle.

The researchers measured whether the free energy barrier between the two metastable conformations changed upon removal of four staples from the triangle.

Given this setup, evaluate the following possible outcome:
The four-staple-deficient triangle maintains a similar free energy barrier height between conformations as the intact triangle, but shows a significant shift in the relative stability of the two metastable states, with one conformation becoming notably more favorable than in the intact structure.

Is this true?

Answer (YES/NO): NO